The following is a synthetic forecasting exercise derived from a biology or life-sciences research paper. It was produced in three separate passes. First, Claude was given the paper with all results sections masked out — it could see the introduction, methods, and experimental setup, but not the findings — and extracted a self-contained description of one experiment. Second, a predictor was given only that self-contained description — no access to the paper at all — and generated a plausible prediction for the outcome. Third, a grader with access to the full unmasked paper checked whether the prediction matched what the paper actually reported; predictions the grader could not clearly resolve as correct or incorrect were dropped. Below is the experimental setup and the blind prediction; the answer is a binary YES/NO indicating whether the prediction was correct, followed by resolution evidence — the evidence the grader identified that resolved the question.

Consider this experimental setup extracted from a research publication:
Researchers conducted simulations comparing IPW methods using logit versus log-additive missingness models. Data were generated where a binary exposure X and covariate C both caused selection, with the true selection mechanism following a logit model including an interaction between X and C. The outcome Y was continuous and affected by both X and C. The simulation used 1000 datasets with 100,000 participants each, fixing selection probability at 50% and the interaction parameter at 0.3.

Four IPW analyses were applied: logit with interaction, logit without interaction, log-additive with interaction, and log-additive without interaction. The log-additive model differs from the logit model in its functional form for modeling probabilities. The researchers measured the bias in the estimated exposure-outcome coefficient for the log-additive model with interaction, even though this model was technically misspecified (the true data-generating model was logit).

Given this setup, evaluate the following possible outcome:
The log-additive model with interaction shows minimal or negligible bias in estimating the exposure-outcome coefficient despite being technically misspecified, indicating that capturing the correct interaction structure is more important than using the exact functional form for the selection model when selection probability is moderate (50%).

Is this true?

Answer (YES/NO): YES